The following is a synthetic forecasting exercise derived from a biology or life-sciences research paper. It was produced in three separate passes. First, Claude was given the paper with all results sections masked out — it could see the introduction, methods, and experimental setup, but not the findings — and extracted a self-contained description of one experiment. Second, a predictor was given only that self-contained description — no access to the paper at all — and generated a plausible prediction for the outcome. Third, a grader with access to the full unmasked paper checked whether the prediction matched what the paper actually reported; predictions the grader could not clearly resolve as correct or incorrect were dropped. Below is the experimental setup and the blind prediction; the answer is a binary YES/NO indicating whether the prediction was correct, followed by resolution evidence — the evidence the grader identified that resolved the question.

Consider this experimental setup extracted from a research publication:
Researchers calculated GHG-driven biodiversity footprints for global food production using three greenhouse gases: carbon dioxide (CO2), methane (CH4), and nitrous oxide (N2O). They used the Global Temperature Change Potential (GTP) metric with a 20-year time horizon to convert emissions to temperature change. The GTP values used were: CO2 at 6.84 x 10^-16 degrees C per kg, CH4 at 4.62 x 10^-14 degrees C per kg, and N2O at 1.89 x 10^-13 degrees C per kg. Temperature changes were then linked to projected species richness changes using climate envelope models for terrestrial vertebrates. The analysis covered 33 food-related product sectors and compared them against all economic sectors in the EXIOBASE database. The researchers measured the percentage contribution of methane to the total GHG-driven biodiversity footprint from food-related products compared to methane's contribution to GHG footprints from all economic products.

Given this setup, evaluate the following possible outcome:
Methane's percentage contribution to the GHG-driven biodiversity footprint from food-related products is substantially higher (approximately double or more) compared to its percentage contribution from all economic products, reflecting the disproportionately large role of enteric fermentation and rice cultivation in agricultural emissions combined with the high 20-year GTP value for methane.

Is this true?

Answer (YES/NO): NO